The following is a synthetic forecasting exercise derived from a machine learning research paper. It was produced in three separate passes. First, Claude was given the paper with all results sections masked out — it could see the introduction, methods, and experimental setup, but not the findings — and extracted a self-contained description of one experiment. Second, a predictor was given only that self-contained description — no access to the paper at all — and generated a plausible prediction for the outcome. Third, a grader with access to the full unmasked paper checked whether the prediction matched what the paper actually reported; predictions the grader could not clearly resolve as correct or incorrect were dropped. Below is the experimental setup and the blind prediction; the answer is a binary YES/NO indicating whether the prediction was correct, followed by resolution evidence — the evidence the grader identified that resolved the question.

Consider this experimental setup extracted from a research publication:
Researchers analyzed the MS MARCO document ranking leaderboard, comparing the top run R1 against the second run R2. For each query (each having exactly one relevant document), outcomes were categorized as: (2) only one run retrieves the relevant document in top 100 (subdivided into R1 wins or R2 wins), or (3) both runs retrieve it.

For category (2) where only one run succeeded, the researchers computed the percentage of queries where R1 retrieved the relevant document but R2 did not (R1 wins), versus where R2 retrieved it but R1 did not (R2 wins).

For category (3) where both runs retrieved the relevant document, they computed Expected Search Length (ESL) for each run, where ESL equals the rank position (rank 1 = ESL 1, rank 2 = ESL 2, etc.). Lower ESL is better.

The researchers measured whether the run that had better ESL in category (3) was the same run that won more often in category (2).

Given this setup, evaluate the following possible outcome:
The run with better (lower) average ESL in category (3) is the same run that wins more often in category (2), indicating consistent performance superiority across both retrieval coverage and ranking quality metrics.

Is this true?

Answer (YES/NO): NO